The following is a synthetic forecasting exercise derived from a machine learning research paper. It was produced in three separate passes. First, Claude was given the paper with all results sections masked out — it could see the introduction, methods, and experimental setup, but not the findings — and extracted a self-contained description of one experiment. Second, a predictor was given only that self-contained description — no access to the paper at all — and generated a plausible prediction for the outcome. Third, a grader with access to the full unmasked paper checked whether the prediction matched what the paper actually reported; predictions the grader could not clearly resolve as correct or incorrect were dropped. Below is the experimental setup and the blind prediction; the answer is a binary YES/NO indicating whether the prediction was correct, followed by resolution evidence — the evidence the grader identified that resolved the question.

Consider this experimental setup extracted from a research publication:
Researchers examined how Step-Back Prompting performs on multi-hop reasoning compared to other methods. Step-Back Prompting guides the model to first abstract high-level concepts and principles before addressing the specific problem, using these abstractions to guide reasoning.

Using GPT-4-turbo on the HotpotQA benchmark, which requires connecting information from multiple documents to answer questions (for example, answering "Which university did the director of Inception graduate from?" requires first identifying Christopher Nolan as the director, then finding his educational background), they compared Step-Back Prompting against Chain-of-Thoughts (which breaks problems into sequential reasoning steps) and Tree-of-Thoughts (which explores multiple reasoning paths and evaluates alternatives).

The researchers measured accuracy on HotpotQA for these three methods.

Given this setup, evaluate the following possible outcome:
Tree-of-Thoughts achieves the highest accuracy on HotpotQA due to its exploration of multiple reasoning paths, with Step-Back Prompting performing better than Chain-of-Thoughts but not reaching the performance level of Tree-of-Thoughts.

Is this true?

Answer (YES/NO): NO